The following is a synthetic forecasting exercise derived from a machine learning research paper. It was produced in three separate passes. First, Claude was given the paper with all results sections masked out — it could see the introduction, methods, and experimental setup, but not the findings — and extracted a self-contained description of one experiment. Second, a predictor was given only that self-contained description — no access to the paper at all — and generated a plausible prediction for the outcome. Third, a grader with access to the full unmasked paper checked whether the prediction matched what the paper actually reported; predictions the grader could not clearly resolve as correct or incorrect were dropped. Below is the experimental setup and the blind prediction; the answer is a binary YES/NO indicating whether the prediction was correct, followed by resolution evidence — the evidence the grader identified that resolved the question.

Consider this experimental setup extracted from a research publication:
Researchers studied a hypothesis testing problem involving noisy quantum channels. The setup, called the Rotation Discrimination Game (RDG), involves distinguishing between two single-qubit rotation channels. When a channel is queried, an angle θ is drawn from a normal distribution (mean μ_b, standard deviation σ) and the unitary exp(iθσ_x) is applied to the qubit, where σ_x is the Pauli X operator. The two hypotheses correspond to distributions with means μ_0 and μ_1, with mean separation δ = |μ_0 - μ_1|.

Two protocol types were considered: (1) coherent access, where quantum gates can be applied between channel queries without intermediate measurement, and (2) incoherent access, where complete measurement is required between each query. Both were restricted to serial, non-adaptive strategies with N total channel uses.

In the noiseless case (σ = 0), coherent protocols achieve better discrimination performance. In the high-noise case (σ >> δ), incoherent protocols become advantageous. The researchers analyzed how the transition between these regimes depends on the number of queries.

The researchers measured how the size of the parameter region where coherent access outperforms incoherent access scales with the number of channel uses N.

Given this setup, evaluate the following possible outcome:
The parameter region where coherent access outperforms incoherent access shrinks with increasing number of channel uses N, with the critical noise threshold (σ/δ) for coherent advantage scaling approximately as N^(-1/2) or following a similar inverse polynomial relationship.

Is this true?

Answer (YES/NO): NO